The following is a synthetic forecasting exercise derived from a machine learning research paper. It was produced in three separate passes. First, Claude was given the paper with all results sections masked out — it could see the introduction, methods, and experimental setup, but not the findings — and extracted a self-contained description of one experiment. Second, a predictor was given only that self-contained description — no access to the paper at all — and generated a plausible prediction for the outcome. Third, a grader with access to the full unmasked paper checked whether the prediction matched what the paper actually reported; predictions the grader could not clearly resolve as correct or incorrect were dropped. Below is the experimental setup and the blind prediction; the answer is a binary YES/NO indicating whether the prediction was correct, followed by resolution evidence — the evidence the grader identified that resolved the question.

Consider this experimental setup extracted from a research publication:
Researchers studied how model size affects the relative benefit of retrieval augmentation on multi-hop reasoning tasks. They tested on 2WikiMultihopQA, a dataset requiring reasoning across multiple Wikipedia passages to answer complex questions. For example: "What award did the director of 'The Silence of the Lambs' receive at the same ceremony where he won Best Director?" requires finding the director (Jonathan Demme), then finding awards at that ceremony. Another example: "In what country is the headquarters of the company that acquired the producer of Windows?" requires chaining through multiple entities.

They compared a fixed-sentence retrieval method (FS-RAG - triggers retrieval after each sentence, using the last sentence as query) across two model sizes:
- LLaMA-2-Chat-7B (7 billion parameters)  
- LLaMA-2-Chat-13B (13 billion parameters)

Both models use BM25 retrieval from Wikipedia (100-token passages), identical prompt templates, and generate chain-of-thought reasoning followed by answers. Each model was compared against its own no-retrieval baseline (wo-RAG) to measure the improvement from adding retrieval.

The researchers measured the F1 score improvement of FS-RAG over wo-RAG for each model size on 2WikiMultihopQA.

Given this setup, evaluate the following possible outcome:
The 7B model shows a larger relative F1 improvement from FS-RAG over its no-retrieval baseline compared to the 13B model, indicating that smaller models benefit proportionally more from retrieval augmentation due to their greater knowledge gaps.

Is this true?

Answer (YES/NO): NO